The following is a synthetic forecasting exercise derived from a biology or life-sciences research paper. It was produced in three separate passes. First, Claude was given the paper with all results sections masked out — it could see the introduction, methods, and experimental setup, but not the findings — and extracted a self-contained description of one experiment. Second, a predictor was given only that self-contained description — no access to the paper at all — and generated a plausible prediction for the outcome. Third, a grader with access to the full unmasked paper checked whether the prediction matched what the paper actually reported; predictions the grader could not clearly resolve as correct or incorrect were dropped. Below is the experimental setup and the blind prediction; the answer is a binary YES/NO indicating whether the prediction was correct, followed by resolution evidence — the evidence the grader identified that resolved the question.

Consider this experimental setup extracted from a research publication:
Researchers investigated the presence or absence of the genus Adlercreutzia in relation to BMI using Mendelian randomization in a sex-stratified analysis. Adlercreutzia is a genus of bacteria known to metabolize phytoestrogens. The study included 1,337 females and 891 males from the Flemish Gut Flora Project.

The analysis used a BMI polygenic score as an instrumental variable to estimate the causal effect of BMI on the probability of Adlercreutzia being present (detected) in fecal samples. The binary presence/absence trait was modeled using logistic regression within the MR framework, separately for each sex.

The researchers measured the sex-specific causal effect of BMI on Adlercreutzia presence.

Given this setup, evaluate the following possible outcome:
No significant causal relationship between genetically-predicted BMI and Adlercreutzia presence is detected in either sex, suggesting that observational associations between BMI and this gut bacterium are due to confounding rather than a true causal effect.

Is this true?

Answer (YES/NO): NO